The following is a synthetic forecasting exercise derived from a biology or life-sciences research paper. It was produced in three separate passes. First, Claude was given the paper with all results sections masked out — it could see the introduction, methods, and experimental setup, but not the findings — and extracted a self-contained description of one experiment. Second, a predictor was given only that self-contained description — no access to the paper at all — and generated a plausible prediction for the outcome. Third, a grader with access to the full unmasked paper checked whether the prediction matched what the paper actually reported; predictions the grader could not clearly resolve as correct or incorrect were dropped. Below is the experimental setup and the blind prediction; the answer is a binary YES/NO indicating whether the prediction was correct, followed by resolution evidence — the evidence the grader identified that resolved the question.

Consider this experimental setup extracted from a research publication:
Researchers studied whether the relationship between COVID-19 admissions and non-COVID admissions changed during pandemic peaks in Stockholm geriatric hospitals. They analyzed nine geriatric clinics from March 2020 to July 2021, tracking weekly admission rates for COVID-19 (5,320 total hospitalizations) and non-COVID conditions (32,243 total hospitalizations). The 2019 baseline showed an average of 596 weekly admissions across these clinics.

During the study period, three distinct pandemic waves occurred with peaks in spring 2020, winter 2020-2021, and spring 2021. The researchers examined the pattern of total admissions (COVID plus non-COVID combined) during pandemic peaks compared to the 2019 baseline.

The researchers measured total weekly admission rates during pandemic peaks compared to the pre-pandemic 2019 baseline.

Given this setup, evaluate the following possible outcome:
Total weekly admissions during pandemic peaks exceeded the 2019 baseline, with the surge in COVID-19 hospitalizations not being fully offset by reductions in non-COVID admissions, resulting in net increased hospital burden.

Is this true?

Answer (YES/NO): NO